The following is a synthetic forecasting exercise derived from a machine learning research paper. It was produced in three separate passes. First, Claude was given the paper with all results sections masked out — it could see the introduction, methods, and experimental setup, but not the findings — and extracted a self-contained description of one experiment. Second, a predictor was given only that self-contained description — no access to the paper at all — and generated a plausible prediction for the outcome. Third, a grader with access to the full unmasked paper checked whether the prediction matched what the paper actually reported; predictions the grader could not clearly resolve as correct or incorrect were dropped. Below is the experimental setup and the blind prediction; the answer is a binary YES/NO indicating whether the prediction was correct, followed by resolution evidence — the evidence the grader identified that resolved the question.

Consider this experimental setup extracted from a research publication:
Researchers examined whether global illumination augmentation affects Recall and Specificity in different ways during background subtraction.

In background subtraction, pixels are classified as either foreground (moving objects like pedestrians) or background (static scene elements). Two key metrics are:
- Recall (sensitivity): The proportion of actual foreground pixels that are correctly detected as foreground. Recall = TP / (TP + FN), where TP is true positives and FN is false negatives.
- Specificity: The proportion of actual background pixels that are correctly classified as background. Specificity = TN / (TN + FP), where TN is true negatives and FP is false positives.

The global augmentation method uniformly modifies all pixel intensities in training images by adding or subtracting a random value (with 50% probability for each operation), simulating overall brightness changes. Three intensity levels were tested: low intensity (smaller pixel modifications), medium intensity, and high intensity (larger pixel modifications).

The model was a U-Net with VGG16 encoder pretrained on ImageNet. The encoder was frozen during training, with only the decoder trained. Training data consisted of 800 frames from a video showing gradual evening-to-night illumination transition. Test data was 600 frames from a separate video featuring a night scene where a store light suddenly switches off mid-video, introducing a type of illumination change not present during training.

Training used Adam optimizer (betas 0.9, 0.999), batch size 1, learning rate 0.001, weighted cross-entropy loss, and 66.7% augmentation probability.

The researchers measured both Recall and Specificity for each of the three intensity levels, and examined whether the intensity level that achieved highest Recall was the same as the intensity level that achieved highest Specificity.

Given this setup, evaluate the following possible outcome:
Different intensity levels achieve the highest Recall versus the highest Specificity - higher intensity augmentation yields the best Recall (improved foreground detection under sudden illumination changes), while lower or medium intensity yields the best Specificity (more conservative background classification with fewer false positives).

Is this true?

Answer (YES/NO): NO